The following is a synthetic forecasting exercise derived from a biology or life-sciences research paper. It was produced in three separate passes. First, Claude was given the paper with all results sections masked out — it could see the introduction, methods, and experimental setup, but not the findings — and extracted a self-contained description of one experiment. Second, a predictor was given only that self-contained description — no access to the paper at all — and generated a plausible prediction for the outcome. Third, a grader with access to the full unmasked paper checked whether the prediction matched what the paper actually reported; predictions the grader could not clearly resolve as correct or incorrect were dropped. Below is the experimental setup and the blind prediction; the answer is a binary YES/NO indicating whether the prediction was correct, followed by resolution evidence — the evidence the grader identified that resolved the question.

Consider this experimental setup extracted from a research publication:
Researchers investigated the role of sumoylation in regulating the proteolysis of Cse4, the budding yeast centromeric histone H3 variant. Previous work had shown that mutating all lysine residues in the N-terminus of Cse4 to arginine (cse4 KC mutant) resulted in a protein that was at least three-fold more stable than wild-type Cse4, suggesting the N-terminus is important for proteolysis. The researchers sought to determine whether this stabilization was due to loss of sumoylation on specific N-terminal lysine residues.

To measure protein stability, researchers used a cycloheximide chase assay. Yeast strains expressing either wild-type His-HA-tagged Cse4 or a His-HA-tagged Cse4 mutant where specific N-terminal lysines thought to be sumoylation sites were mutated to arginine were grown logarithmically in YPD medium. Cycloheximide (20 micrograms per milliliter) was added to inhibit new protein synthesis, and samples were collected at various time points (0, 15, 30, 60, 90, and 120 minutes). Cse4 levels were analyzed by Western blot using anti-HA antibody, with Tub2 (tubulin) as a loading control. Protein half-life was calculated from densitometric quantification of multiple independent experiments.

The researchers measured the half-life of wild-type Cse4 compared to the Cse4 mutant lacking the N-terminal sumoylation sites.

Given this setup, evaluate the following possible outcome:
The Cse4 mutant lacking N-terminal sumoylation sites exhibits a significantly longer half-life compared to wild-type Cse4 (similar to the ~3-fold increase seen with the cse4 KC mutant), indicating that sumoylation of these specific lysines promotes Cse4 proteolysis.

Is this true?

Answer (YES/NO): NO